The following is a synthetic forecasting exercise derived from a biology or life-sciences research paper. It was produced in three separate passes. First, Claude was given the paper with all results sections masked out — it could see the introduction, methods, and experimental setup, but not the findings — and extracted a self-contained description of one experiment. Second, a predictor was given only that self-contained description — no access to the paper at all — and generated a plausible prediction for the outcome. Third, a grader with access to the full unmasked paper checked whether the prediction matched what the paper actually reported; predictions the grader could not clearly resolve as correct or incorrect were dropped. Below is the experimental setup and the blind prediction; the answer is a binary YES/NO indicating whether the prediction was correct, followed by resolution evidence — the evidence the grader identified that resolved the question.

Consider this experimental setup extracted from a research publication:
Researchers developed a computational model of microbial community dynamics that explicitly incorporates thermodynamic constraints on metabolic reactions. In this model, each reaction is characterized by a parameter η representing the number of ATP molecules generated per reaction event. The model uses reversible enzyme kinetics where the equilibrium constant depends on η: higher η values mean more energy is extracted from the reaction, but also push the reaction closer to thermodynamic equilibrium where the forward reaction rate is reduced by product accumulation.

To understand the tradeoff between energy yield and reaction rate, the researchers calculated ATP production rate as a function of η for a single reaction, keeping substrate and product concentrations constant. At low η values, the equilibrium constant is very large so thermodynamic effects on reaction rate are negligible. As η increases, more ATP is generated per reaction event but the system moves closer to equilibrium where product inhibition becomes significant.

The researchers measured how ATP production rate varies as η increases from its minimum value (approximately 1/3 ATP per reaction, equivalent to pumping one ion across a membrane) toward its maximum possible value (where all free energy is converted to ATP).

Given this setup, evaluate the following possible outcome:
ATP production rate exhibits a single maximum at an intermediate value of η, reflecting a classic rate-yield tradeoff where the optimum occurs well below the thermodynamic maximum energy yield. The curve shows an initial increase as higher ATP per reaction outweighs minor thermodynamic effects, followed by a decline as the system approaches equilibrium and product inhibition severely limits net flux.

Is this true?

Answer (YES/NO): YES